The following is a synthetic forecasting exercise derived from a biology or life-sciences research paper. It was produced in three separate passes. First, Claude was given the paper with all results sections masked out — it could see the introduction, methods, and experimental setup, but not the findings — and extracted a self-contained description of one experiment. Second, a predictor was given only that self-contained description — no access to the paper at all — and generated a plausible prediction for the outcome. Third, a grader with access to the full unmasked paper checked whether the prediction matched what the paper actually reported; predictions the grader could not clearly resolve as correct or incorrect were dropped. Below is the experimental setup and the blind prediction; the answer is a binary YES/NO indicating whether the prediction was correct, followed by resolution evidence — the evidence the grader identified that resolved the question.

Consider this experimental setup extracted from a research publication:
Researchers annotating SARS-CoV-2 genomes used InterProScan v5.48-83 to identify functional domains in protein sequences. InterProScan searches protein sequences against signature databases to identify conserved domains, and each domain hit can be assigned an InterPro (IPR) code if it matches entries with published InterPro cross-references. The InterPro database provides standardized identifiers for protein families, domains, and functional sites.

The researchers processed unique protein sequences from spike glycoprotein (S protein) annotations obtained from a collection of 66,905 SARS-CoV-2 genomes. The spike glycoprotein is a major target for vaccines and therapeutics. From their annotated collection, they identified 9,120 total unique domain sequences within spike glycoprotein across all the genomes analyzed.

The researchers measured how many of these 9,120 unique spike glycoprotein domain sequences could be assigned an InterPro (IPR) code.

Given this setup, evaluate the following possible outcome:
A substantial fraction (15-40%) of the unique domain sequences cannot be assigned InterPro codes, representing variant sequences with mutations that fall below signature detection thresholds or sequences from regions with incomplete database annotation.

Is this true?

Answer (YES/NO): NO